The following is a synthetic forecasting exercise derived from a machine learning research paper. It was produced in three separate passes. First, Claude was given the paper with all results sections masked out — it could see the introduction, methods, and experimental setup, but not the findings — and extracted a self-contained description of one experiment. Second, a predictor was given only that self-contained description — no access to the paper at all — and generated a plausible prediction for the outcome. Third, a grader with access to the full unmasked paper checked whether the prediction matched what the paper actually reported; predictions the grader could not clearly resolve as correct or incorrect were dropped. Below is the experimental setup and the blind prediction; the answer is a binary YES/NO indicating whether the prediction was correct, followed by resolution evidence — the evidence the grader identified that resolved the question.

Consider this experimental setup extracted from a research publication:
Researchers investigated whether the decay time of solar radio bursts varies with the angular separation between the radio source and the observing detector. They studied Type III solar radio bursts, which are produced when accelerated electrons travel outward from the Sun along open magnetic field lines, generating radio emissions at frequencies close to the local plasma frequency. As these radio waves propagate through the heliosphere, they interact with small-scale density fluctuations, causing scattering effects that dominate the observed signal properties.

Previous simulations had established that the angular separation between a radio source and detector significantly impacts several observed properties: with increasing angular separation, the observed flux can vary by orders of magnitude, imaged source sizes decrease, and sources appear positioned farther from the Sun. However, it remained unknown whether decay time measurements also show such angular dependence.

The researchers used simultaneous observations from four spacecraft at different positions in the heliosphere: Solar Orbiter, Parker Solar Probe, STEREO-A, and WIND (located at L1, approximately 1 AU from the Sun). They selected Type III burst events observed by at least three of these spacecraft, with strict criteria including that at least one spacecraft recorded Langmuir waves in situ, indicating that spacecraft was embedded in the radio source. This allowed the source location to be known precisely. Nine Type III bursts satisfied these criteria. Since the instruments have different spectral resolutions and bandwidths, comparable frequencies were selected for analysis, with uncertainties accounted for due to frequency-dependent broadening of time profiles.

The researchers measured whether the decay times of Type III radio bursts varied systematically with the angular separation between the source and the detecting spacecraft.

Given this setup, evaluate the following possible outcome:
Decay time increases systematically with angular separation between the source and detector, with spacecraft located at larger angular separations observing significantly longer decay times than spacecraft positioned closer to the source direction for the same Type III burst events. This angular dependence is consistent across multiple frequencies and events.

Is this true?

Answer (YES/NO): NO